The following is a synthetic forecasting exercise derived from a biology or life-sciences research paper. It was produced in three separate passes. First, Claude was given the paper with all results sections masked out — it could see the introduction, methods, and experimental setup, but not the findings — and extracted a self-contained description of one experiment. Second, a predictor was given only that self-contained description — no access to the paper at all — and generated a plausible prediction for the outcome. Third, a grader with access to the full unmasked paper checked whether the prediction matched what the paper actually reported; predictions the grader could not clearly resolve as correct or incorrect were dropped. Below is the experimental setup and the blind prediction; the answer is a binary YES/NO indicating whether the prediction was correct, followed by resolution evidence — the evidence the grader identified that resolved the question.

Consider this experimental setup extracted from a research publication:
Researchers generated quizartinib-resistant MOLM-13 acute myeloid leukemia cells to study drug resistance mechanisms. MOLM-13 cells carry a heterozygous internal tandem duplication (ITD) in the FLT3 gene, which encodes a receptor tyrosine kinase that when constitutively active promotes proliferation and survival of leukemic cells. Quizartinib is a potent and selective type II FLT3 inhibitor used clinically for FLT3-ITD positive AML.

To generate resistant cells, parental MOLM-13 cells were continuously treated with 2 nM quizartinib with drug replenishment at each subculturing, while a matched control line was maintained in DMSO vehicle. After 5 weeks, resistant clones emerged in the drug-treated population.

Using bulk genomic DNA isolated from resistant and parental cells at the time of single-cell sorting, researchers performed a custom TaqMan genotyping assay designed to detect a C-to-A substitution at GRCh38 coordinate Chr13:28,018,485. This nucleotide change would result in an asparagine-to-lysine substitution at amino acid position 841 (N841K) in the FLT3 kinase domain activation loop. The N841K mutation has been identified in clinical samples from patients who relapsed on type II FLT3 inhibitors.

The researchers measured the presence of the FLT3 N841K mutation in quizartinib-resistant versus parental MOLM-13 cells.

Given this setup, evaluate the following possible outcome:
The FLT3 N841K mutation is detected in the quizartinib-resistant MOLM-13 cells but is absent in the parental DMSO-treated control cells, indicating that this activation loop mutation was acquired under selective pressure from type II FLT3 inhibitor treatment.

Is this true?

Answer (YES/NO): NO